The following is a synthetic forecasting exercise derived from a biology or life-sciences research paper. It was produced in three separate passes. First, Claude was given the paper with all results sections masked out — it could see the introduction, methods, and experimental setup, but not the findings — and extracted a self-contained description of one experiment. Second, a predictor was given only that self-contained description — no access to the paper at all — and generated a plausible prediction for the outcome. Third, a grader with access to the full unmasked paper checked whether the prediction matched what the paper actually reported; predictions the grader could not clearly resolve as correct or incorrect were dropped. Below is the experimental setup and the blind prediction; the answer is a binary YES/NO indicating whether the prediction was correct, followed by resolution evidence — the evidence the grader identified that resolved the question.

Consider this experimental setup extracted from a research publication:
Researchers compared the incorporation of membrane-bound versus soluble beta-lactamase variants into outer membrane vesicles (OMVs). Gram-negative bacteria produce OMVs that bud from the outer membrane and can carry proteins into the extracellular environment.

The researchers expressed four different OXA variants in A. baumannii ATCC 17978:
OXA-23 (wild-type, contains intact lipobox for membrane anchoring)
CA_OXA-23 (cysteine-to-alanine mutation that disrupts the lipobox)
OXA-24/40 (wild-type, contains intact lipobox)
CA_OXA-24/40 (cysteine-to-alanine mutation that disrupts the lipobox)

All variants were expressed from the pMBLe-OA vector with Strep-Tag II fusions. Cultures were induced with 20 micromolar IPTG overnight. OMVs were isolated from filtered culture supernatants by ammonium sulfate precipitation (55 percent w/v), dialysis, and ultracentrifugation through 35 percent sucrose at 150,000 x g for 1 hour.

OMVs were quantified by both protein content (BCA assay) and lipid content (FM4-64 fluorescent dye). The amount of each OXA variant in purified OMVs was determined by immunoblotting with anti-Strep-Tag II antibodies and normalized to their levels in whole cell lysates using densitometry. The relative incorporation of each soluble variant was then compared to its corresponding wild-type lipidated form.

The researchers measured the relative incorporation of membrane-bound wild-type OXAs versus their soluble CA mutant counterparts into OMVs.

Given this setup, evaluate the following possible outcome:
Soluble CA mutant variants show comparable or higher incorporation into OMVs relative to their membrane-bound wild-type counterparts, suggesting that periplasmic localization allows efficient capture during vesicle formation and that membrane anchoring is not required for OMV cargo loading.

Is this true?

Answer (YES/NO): NO